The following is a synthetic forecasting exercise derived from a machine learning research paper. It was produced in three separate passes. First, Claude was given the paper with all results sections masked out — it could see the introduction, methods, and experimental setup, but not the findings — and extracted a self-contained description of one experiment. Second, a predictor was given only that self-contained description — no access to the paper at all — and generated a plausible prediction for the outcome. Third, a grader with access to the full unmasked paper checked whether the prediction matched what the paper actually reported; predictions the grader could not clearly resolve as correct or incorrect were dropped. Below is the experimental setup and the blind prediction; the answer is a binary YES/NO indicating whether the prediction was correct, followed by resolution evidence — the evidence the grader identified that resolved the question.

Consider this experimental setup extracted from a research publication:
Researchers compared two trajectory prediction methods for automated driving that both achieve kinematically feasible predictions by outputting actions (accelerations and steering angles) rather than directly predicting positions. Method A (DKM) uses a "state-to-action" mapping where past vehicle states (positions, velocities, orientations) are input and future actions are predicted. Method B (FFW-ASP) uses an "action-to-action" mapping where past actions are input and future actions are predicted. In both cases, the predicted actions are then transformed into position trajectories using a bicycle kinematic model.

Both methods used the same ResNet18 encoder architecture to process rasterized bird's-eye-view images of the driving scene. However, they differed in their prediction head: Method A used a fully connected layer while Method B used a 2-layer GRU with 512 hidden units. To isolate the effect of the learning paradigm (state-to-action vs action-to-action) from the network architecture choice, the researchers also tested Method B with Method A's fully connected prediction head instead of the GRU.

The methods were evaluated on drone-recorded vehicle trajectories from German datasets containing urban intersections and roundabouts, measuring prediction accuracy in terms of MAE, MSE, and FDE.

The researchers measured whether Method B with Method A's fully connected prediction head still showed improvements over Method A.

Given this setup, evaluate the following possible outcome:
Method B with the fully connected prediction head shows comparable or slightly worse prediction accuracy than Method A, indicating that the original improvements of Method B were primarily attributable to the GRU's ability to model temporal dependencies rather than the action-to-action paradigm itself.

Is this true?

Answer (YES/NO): NO